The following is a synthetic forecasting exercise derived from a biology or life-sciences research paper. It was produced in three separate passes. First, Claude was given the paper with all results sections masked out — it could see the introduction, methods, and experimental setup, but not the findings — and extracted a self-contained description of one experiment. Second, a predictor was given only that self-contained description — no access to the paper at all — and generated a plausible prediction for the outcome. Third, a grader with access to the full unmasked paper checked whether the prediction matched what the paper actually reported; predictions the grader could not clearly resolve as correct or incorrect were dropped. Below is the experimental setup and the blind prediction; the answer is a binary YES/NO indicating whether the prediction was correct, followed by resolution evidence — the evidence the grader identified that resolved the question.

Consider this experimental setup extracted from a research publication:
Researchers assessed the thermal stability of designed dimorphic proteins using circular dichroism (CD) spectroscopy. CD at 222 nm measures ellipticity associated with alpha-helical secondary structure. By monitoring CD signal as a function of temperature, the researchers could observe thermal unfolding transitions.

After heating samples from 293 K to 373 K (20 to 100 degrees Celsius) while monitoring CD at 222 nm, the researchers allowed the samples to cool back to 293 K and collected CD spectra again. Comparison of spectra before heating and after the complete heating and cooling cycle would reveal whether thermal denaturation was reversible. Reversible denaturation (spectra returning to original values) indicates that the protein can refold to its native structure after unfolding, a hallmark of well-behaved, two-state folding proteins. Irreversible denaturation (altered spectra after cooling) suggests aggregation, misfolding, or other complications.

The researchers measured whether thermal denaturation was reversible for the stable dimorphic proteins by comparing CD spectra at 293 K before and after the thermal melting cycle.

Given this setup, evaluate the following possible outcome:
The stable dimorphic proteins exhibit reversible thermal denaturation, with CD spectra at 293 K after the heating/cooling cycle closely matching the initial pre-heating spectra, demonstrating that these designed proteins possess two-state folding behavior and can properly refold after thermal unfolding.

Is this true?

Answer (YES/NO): YES